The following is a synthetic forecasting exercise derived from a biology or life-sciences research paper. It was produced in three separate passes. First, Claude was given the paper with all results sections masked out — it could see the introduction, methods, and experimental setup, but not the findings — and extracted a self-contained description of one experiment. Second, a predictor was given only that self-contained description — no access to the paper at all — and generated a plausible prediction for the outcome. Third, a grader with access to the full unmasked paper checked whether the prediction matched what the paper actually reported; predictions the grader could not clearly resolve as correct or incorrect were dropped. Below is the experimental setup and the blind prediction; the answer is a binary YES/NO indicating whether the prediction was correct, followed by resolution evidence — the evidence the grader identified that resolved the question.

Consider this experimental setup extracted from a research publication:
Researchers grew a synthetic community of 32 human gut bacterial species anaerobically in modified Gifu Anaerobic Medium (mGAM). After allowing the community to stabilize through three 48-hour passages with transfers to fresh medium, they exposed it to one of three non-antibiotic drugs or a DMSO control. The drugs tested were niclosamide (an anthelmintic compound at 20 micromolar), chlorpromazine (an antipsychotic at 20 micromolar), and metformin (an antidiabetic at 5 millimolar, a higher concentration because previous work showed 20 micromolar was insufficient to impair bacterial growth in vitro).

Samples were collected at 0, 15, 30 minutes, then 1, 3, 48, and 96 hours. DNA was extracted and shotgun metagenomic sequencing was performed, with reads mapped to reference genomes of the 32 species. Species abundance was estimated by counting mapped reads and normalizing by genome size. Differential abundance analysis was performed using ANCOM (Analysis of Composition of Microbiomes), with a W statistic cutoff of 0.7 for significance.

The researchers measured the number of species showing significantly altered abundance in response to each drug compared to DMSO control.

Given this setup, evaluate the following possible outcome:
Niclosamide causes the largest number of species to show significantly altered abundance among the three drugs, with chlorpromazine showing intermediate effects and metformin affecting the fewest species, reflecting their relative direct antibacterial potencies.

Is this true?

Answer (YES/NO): NO